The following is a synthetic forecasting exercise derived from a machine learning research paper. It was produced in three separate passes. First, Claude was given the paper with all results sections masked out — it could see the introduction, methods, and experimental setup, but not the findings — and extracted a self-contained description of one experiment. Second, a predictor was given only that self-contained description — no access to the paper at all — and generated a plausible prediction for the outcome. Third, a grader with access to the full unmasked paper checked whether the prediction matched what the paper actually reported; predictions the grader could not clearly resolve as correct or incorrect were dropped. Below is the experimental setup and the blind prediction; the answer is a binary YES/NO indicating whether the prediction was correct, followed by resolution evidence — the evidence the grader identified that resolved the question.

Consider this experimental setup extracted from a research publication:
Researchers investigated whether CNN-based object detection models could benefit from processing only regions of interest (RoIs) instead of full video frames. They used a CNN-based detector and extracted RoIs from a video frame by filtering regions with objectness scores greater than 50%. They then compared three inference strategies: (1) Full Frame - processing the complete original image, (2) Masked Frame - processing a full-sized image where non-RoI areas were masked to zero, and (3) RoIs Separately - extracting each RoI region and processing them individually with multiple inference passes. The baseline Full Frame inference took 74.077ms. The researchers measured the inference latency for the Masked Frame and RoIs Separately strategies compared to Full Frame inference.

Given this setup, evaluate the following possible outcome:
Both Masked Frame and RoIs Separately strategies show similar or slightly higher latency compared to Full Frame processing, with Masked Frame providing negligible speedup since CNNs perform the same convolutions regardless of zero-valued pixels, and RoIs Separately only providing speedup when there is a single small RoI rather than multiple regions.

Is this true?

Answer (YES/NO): NO